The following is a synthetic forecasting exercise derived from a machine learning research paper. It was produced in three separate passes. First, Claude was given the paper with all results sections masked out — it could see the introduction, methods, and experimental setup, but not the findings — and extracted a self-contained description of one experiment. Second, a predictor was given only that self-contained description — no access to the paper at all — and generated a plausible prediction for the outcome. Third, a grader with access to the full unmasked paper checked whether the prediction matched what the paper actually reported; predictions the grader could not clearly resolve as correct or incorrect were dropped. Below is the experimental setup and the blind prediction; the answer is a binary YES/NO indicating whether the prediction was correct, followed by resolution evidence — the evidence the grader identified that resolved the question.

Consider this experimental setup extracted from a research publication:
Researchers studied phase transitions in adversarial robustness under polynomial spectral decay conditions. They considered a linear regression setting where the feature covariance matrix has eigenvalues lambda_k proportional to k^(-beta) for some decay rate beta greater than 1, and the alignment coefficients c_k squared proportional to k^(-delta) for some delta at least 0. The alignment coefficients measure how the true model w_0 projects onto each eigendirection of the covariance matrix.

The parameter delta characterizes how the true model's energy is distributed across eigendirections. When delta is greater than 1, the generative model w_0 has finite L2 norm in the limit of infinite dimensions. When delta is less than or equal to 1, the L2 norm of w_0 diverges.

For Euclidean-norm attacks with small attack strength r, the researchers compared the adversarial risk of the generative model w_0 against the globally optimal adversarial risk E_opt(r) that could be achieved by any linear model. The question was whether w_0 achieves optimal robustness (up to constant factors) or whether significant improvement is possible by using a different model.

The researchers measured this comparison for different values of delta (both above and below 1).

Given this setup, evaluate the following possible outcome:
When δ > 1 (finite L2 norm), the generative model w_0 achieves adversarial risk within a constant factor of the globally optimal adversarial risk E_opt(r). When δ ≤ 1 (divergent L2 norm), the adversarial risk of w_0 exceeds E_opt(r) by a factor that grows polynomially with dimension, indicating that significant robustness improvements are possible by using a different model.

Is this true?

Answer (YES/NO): NO